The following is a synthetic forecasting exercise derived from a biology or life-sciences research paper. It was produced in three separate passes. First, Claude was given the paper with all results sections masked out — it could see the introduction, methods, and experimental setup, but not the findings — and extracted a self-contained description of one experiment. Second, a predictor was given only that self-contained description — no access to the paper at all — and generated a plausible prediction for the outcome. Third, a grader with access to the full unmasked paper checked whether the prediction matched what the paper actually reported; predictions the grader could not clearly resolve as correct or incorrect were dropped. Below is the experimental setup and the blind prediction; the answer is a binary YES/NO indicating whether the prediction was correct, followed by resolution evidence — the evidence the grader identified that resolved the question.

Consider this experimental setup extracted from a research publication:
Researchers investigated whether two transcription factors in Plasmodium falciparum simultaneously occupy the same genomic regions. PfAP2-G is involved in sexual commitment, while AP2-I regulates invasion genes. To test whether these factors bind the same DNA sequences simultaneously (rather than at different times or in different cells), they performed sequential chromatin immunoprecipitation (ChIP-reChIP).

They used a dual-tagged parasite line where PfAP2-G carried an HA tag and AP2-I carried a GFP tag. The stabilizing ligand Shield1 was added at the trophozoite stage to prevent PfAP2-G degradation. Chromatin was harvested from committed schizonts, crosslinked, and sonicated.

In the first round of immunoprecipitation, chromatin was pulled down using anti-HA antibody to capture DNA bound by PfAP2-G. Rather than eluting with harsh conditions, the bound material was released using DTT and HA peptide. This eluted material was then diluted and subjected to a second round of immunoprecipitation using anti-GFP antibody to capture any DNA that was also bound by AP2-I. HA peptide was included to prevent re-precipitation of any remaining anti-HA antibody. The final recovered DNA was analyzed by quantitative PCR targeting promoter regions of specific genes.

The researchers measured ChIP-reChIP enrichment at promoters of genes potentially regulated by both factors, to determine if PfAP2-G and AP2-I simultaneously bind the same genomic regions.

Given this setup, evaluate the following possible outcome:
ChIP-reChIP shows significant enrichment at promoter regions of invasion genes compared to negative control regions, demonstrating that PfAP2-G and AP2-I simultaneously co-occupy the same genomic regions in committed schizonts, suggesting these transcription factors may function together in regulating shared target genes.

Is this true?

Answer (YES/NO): YES